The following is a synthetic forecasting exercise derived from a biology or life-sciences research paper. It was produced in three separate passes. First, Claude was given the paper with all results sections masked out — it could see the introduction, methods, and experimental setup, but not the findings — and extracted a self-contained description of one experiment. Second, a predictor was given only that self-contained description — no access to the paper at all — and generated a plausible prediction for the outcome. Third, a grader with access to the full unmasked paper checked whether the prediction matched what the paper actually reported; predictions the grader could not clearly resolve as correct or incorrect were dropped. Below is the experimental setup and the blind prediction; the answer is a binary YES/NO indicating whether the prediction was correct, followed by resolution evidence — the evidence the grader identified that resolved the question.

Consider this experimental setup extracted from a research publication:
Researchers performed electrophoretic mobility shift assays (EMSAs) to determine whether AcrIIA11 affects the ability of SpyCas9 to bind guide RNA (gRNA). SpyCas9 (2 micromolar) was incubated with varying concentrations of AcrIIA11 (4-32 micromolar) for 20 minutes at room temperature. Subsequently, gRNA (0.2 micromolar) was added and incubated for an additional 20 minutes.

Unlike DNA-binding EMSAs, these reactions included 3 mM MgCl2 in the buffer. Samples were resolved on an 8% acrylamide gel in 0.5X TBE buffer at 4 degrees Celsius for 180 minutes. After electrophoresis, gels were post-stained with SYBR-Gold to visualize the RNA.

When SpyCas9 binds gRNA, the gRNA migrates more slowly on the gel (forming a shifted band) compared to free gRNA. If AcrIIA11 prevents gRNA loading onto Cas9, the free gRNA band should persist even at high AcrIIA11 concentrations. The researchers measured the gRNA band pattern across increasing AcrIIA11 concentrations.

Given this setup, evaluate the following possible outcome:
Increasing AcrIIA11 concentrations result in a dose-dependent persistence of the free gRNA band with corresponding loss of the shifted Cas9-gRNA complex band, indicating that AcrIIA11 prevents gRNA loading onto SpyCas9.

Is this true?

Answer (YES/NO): NO